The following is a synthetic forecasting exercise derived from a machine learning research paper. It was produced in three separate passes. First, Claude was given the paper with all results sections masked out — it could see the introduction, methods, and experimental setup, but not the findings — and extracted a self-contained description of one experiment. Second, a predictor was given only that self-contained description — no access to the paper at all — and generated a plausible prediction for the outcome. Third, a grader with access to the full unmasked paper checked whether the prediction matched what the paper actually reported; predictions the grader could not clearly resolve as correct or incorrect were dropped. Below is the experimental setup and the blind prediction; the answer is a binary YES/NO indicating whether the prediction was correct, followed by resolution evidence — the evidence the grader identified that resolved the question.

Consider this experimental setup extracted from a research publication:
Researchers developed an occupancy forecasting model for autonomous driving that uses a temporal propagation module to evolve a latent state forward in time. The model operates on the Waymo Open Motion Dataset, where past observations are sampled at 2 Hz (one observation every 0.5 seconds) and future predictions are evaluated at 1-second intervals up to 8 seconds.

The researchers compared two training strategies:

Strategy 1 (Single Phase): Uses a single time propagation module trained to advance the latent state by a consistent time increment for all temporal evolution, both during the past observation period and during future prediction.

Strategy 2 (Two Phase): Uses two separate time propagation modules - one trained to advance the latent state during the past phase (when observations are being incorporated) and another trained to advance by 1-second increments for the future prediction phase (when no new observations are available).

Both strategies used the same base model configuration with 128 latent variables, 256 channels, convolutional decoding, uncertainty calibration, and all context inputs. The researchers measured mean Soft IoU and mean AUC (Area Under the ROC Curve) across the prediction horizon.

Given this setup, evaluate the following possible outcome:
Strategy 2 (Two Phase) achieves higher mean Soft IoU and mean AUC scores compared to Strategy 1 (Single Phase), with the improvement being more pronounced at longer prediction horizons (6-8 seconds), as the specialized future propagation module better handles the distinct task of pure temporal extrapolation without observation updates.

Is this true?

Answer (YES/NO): NO